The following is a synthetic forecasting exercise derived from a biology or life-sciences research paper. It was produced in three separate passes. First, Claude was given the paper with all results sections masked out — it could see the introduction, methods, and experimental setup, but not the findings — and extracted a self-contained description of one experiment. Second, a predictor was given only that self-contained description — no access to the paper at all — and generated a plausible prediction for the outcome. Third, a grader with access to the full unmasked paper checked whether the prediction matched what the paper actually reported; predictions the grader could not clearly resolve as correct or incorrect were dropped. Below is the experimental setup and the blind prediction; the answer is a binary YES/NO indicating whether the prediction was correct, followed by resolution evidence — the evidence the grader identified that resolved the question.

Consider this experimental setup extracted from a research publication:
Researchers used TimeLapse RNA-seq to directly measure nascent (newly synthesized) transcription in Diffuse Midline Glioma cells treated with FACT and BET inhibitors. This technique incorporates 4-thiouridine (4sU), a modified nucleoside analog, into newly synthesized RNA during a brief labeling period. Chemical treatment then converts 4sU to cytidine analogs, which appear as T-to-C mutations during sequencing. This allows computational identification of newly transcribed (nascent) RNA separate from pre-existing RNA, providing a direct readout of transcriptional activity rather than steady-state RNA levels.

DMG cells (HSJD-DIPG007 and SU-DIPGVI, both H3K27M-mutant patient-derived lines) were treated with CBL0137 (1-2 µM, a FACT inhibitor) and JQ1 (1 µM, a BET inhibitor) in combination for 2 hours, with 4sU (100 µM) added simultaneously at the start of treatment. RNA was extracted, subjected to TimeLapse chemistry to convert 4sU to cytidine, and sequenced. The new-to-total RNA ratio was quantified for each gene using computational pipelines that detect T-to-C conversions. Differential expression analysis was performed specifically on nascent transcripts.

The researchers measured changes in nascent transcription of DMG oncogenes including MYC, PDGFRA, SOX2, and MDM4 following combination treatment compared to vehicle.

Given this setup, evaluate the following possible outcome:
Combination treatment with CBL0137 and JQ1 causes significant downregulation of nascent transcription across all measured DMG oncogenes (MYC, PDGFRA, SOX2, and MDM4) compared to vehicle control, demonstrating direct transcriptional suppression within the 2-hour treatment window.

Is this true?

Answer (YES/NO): YES